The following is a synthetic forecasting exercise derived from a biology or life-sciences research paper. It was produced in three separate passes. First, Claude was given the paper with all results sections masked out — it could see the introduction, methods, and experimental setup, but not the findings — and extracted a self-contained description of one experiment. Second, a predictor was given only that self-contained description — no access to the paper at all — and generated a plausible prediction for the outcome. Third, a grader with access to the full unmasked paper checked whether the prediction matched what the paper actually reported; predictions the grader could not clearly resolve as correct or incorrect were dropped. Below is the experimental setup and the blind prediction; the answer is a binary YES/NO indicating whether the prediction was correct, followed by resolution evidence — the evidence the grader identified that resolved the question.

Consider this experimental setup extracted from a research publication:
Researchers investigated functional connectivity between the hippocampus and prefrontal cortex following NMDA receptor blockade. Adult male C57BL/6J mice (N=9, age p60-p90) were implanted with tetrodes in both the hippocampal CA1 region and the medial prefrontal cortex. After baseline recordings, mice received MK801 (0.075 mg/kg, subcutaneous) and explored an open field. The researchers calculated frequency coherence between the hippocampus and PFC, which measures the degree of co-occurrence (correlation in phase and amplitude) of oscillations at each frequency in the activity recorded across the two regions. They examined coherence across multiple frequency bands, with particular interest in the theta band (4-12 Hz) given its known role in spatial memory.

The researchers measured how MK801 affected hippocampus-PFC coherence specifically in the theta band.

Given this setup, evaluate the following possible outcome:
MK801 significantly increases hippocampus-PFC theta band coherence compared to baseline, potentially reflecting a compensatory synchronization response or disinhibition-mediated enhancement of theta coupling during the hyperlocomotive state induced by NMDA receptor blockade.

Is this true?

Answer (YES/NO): NO